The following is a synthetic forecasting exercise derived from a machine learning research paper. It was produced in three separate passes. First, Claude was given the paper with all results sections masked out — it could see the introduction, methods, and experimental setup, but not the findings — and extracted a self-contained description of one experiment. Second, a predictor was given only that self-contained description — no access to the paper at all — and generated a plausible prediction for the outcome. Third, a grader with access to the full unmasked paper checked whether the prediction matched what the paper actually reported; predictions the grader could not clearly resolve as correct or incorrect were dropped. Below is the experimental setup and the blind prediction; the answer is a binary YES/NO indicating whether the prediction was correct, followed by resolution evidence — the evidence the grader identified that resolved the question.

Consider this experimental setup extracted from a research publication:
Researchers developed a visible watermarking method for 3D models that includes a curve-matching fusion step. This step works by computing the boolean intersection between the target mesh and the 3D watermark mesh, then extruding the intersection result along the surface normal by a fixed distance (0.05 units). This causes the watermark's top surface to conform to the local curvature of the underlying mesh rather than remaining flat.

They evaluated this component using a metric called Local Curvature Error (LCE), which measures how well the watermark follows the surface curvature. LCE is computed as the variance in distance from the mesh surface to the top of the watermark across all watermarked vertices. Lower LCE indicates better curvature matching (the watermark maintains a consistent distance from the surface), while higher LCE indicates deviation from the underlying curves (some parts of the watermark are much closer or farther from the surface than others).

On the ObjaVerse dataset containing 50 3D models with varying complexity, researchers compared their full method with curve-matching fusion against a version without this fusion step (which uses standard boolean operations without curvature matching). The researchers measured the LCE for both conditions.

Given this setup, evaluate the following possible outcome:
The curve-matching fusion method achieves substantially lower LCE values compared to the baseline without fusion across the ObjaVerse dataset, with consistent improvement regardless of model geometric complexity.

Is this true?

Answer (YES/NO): NO